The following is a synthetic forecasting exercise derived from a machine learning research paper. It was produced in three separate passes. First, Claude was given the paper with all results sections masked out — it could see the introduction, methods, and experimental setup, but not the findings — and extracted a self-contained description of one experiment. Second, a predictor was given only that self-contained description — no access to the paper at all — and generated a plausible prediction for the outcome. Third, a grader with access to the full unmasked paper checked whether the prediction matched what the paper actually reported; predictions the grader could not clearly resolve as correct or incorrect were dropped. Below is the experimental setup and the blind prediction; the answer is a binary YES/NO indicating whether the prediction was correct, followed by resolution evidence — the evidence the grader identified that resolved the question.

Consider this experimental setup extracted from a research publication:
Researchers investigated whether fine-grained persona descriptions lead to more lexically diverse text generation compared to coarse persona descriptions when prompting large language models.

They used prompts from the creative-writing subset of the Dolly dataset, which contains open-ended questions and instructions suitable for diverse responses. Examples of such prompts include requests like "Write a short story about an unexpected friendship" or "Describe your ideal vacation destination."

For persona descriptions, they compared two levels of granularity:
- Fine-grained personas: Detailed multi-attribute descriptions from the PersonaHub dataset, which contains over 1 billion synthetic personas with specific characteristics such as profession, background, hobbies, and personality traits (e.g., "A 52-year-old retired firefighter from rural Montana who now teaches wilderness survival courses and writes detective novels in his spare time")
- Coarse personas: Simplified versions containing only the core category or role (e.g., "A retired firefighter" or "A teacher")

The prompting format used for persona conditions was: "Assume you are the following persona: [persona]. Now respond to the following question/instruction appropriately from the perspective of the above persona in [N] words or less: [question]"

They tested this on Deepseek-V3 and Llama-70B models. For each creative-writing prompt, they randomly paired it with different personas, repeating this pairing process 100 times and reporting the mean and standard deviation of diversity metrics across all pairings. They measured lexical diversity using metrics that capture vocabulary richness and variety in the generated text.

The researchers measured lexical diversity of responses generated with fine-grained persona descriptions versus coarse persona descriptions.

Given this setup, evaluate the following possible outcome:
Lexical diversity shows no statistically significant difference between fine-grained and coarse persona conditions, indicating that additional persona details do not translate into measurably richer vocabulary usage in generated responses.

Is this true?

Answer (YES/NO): YES